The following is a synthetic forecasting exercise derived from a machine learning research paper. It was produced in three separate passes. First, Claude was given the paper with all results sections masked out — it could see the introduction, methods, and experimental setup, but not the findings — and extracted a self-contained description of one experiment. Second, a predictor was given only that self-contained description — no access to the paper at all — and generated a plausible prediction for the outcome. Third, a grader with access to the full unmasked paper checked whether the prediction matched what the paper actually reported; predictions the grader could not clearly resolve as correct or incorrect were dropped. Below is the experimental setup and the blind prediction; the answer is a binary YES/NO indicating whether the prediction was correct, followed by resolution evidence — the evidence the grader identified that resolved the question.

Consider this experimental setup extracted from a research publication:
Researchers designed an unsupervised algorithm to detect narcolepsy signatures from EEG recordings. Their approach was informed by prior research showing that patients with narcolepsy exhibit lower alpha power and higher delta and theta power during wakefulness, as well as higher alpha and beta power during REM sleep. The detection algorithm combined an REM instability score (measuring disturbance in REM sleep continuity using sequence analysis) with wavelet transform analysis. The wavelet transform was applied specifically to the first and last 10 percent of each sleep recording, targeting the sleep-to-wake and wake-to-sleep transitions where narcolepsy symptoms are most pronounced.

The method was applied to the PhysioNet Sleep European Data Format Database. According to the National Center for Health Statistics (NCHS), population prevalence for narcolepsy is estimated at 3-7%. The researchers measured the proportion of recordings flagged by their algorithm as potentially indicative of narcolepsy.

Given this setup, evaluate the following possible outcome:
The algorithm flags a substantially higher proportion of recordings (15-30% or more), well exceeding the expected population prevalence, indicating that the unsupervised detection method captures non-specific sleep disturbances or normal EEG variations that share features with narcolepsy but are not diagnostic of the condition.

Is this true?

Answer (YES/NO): NO